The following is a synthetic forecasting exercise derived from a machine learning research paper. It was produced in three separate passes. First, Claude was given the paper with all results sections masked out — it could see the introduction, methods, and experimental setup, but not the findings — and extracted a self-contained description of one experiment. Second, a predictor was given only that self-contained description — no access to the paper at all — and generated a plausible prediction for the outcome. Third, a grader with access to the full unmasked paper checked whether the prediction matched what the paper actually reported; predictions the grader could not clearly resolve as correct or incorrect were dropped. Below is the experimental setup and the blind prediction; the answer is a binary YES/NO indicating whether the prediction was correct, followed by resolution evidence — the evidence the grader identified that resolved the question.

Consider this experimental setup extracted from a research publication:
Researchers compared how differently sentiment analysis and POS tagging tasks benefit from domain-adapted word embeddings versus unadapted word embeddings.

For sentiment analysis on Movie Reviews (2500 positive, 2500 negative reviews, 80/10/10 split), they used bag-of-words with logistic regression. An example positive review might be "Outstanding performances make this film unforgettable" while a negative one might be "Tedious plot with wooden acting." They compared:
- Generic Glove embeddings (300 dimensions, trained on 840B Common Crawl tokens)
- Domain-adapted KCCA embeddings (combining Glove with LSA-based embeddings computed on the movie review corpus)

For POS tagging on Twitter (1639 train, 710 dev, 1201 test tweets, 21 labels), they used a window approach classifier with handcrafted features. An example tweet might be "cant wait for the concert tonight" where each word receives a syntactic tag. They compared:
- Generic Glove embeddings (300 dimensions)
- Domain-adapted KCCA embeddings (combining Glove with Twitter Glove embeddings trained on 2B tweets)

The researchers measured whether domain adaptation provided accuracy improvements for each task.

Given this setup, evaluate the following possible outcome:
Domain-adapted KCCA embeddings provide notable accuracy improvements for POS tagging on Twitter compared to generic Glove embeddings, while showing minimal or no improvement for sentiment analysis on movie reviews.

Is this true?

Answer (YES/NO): NO